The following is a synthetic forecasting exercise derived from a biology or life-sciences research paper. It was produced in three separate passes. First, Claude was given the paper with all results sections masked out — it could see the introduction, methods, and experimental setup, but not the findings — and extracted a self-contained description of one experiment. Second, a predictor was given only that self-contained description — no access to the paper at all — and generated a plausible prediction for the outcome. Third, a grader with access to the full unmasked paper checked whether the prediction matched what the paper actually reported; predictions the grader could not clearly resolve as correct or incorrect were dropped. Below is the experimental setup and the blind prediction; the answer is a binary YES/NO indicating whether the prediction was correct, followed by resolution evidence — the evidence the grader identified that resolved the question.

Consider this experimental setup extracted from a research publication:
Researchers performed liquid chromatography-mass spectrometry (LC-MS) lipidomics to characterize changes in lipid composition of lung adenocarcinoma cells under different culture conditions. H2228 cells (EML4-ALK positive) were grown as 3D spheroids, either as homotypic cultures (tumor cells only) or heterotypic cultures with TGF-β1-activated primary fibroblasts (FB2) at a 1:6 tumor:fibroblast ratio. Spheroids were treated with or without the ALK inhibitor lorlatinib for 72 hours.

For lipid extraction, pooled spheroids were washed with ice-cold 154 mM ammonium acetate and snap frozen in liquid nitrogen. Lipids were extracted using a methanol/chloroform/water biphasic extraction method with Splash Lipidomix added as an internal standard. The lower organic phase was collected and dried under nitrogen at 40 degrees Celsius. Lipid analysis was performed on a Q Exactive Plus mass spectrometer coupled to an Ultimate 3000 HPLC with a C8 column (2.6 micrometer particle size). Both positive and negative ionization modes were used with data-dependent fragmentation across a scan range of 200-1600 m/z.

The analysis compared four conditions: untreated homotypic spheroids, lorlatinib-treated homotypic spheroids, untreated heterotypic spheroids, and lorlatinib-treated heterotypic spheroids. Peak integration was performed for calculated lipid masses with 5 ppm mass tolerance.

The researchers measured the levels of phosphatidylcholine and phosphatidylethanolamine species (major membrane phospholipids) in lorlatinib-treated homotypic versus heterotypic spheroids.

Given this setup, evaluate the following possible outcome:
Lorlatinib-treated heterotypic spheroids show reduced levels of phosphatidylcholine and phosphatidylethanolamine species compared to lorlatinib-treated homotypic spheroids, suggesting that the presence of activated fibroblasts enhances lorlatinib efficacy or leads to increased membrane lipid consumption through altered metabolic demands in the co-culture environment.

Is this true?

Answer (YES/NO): NO